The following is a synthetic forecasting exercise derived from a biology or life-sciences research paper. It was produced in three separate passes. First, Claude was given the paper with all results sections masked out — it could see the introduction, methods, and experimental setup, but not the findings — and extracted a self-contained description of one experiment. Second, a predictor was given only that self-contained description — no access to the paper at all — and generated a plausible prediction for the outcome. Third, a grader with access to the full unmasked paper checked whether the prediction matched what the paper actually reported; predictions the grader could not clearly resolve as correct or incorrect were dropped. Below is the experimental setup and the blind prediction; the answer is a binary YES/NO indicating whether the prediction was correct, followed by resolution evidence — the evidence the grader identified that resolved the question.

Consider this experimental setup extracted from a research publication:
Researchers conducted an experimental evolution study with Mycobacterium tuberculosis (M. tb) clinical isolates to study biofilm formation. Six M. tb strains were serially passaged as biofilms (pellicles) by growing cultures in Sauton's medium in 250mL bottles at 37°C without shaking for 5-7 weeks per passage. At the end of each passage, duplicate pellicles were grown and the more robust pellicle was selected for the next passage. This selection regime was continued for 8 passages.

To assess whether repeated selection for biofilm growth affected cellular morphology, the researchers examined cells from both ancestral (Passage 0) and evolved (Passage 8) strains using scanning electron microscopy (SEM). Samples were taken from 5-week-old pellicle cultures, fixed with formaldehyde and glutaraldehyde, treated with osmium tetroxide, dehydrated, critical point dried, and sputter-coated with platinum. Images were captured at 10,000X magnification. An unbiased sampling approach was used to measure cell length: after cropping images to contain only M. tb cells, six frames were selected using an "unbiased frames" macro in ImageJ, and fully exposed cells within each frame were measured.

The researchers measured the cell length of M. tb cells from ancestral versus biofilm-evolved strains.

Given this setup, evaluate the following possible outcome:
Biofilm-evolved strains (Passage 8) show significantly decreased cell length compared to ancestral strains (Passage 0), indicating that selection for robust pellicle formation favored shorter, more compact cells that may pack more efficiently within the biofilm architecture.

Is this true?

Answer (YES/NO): NO